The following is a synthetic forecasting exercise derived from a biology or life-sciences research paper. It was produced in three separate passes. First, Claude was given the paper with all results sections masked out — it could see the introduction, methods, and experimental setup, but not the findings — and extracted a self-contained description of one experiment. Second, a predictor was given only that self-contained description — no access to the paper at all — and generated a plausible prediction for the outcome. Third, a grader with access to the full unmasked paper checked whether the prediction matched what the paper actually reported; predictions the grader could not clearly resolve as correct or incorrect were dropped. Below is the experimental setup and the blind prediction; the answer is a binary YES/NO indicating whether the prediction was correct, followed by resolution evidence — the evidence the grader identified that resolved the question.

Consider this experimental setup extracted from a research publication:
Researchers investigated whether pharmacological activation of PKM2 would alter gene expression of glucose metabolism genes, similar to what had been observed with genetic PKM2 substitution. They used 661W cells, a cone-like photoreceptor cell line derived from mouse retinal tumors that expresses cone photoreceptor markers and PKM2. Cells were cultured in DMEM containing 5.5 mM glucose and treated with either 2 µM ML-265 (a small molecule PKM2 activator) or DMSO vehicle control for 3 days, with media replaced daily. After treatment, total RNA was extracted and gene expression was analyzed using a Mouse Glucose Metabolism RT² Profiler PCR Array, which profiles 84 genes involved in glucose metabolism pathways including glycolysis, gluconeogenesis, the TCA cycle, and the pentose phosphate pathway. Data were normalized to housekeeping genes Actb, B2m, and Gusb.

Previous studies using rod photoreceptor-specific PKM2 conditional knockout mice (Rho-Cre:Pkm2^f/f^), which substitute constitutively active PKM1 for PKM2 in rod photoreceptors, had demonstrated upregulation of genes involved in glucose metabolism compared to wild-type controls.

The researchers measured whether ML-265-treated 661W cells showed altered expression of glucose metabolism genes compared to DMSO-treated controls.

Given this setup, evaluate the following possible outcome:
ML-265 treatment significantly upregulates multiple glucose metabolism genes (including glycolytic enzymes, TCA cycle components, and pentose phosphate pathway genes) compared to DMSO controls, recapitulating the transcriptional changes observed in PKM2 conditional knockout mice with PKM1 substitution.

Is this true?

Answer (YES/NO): NO